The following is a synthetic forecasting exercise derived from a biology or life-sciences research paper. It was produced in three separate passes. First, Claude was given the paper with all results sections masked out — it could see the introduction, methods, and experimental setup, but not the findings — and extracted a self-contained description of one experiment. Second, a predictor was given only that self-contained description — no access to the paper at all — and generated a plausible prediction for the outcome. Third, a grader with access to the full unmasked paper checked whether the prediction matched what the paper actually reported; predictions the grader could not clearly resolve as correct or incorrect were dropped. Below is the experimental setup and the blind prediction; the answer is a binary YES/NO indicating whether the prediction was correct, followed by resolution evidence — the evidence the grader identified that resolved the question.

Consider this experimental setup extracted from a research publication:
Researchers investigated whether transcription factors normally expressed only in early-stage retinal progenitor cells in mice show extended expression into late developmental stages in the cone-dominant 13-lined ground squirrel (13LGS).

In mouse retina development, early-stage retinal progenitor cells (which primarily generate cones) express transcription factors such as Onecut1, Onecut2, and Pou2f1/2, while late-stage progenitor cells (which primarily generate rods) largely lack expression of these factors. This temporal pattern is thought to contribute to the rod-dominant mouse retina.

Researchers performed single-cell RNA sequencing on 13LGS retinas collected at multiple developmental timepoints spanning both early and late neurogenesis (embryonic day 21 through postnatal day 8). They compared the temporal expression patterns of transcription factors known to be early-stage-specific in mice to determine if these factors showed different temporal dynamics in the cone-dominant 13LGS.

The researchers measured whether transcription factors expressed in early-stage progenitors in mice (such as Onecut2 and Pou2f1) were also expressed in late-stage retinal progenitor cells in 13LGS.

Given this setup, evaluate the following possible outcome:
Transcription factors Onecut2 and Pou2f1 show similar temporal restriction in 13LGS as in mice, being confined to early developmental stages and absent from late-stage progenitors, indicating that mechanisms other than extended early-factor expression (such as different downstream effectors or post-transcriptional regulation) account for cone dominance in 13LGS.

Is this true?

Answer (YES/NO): NO